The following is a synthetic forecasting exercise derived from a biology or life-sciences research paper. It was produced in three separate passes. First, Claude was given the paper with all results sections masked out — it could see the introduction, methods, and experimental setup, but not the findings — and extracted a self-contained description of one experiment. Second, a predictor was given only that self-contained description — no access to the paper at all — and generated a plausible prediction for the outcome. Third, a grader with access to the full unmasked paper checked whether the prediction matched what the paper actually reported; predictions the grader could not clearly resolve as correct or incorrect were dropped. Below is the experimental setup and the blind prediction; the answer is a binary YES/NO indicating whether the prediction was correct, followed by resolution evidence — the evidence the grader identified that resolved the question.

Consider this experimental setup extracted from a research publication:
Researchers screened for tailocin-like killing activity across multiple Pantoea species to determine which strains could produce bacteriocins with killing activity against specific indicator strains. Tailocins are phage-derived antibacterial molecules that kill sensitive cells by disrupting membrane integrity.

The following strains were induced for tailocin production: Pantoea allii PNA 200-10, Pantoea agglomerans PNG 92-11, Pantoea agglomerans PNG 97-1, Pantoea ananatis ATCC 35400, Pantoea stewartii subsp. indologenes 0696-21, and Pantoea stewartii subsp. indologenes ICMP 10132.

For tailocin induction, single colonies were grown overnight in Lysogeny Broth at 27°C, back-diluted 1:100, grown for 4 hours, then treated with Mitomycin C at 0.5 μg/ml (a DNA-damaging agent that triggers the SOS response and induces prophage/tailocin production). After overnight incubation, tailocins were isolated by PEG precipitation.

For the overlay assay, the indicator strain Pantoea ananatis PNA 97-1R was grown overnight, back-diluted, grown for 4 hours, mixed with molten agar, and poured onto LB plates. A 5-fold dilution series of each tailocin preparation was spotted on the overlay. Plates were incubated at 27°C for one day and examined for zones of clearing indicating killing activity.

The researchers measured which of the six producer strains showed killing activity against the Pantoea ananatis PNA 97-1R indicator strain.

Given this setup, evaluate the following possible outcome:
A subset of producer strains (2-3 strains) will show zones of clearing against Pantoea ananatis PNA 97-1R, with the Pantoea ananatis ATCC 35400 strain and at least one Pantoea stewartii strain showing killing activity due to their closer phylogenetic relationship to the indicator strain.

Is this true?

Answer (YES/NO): NO